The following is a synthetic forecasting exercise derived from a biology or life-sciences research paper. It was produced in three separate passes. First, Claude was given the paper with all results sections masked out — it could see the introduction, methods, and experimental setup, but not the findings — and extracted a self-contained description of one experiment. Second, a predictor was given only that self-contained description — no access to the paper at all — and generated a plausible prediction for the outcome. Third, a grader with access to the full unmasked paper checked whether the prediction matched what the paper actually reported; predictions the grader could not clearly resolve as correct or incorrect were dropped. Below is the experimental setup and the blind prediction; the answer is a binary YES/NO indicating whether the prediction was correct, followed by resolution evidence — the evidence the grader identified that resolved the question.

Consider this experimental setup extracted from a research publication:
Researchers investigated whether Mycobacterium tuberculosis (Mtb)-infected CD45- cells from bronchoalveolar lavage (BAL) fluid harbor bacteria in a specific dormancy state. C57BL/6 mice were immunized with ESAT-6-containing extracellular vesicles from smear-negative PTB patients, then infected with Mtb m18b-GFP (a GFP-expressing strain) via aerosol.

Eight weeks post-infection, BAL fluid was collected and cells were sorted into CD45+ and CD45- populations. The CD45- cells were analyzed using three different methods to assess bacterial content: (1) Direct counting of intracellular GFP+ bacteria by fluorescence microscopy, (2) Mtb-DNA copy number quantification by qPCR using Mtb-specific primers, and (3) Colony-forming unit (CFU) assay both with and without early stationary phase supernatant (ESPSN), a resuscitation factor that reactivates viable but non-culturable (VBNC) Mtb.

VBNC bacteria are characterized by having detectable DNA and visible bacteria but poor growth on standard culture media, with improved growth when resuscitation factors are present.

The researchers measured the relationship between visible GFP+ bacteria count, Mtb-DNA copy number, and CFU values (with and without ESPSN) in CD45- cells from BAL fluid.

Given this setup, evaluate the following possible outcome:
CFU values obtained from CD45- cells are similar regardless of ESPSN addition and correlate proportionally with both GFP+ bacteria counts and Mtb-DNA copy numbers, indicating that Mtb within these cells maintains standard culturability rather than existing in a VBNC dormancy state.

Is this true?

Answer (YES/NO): NO